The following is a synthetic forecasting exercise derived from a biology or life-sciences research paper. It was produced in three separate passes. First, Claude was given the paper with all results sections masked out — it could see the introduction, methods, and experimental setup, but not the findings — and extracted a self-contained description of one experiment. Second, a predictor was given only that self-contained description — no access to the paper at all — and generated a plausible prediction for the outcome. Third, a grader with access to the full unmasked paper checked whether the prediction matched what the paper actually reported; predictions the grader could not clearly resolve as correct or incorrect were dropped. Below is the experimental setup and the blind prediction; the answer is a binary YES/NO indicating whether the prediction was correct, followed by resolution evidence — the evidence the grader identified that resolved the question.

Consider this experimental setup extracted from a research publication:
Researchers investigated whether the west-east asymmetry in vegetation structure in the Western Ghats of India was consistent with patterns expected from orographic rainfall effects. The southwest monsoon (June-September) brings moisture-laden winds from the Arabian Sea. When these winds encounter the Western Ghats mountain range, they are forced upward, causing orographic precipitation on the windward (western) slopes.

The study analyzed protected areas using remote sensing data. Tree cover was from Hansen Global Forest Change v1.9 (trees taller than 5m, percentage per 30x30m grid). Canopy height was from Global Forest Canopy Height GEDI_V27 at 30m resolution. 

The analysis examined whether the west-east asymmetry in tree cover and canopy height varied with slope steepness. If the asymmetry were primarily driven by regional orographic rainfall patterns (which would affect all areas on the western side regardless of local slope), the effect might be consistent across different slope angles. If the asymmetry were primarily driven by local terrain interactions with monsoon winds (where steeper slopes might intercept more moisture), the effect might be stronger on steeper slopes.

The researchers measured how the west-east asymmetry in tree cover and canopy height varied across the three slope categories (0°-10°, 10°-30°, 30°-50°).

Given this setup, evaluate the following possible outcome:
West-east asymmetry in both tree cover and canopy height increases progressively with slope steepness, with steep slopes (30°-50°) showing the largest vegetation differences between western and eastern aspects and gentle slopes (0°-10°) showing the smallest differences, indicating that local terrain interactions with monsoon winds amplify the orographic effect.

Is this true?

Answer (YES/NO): NO